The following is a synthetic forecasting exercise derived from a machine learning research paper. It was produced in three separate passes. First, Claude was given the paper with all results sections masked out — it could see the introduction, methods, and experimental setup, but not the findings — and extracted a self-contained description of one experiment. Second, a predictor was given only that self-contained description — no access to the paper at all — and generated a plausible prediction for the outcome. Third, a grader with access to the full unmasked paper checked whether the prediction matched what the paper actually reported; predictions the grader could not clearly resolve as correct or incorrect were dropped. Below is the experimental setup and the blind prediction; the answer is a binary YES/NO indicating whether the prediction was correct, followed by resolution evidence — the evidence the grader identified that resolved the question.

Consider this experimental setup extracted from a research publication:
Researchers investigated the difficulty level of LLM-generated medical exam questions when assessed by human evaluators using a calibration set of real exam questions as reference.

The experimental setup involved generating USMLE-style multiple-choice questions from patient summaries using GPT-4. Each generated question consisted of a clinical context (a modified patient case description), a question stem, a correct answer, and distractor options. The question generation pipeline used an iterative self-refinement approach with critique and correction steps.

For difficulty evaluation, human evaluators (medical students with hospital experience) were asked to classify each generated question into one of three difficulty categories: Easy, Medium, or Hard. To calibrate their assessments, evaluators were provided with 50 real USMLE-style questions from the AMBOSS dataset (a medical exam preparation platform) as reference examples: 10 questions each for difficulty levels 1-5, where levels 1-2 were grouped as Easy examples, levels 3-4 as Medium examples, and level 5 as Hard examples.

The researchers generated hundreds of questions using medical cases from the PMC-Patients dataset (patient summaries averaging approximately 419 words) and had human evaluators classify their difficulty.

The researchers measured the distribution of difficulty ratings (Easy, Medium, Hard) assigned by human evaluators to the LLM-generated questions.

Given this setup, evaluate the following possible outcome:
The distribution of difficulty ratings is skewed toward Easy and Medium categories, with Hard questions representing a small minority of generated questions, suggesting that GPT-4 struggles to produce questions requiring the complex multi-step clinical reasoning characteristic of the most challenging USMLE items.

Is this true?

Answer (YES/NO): YES